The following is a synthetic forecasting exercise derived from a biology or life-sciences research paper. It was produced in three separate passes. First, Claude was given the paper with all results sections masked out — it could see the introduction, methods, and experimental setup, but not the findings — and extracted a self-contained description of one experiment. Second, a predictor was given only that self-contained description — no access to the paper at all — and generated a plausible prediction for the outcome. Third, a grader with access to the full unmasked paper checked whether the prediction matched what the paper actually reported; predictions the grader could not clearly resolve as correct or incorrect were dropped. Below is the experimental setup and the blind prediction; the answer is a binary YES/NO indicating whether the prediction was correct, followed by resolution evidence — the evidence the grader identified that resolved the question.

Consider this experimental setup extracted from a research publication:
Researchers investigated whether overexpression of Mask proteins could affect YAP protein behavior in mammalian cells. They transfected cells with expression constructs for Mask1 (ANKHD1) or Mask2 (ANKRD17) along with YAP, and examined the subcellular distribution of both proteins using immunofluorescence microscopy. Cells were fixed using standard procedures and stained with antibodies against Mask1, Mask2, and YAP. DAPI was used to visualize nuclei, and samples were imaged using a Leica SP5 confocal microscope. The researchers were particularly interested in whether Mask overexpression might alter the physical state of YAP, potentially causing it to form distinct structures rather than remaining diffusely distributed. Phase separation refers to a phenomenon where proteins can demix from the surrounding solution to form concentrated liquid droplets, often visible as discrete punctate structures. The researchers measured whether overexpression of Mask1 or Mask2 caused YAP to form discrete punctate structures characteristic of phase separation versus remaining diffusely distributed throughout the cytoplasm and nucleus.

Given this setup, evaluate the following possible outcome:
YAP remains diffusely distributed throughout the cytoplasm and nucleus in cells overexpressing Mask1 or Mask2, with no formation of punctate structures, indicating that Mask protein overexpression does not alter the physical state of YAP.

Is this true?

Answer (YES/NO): NO